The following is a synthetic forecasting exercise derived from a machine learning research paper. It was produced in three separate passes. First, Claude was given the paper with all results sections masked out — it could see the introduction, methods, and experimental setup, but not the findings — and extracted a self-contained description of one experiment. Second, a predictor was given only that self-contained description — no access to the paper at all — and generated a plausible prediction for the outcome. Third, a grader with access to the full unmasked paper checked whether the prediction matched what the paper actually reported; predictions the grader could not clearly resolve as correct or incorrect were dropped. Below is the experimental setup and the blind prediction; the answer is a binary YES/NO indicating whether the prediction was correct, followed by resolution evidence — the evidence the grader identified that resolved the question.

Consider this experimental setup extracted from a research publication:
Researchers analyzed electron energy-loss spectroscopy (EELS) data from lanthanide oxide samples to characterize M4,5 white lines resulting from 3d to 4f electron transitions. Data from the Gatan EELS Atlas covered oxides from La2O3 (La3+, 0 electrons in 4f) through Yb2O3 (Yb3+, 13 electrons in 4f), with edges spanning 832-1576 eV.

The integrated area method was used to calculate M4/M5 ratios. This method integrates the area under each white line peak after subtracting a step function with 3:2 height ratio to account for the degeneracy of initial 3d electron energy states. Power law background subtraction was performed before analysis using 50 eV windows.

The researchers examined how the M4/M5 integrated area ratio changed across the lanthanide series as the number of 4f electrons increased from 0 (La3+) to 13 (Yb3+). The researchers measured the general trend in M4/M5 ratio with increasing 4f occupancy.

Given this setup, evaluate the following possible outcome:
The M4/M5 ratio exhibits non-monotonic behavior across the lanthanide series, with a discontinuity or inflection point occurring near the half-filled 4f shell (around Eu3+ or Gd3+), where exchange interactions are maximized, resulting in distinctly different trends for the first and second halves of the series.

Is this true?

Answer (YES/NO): NO